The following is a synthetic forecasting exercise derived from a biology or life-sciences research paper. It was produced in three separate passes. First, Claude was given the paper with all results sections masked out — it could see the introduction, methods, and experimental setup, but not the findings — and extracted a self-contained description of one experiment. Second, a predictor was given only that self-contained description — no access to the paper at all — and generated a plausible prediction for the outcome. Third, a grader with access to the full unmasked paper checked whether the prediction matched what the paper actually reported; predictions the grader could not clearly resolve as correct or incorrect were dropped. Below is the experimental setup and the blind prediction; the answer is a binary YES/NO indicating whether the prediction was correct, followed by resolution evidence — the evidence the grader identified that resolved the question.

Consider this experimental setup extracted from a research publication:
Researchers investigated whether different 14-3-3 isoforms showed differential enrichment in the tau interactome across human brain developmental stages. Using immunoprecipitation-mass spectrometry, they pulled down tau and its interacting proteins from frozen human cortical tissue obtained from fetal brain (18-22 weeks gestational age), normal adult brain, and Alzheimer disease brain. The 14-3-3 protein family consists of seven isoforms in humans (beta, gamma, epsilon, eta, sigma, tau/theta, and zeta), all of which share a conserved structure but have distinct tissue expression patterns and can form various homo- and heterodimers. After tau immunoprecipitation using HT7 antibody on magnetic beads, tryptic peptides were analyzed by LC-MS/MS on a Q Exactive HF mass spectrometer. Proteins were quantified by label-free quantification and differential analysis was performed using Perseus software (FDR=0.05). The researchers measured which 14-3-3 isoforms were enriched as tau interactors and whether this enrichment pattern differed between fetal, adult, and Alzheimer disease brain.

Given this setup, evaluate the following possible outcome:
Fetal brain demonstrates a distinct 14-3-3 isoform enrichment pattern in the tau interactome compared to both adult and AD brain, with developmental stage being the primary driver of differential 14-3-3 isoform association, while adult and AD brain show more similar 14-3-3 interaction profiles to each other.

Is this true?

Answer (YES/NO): YES